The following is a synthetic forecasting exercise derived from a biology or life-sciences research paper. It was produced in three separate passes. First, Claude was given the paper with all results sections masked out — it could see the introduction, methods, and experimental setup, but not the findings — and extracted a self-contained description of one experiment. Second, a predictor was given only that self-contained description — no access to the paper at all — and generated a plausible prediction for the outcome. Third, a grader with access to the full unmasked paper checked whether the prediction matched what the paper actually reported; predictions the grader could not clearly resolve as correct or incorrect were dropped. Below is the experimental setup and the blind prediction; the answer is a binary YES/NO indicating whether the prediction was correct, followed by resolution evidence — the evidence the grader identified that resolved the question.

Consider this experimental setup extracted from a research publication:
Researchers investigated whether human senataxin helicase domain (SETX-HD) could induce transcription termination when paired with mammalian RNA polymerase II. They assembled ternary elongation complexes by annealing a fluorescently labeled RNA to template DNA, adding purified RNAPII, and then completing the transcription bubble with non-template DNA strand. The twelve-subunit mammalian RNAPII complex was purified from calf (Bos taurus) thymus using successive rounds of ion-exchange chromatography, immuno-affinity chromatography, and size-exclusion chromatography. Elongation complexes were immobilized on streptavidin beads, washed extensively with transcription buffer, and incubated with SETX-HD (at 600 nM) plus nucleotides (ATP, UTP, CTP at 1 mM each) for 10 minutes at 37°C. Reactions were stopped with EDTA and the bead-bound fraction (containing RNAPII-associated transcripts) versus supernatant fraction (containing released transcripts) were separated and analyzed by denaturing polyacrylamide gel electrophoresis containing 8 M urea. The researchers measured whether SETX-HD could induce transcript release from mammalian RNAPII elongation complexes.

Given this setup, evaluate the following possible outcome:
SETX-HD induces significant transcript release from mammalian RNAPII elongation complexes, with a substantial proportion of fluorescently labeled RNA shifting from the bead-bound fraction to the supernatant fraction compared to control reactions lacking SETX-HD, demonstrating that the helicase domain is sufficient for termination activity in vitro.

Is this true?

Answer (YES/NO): YES